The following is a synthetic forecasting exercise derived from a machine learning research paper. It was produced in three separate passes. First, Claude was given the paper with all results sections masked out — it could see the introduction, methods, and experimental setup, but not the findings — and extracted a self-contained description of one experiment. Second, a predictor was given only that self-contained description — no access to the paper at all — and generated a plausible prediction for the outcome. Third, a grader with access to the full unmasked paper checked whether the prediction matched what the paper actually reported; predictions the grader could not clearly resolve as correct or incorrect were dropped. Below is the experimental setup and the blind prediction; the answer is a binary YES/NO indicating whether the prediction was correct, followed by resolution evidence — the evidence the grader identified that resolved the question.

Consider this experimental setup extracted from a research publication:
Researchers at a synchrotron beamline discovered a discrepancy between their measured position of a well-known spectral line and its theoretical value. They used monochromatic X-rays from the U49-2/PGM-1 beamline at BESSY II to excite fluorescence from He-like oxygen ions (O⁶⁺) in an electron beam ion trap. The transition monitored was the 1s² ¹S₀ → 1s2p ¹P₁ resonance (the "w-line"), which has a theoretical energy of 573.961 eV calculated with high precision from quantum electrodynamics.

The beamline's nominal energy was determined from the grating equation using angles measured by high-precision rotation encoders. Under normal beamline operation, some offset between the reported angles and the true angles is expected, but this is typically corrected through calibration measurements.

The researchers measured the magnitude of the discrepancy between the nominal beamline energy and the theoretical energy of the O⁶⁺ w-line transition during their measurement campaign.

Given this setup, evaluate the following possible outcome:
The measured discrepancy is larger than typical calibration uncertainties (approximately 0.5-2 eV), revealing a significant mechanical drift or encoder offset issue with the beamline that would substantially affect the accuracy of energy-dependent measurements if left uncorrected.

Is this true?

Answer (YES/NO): NO